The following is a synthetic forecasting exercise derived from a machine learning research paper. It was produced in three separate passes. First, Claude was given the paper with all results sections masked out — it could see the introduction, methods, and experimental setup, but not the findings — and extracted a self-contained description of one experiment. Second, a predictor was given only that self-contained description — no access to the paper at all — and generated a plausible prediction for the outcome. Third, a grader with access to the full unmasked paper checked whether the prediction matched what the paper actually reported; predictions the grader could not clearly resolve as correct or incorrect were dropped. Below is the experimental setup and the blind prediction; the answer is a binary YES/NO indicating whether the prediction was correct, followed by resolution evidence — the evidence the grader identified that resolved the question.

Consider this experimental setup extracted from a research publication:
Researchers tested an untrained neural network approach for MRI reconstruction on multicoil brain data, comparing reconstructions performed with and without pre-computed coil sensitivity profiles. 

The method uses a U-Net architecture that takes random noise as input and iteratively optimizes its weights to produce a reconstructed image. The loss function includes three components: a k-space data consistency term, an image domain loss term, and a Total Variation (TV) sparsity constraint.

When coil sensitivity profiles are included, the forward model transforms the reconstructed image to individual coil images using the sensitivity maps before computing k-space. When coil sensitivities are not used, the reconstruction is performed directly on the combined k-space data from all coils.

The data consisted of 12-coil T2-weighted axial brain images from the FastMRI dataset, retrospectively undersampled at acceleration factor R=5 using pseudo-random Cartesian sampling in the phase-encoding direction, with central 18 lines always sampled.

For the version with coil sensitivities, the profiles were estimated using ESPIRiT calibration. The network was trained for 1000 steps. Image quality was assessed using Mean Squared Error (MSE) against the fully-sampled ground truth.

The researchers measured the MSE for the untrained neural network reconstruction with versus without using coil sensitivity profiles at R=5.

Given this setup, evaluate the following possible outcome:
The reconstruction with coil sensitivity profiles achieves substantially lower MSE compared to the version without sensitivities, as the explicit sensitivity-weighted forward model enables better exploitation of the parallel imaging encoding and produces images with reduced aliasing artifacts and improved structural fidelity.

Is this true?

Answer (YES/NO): YES